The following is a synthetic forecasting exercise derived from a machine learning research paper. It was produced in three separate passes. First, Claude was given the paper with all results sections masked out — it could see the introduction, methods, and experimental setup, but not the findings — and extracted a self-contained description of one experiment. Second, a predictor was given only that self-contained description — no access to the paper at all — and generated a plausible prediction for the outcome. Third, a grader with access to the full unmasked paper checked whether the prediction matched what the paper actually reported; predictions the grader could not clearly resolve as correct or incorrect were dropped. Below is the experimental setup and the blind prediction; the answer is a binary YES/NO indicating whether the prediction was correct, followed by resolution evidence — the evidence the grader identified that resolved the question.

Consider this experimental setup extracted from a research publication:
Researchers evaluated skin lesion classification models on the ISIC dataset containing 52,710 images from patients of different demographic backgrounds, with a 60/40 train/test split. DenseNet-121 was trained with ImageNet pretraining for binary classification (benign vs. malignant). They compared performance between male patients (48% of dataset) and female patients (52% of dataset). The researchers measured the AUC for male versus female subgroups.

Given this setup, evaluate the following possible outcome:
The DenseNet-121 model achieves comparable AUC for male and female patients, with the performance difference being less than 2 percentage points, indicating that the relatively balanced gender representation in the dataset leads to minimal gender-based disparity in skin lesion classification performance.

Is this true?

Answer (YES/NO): YES